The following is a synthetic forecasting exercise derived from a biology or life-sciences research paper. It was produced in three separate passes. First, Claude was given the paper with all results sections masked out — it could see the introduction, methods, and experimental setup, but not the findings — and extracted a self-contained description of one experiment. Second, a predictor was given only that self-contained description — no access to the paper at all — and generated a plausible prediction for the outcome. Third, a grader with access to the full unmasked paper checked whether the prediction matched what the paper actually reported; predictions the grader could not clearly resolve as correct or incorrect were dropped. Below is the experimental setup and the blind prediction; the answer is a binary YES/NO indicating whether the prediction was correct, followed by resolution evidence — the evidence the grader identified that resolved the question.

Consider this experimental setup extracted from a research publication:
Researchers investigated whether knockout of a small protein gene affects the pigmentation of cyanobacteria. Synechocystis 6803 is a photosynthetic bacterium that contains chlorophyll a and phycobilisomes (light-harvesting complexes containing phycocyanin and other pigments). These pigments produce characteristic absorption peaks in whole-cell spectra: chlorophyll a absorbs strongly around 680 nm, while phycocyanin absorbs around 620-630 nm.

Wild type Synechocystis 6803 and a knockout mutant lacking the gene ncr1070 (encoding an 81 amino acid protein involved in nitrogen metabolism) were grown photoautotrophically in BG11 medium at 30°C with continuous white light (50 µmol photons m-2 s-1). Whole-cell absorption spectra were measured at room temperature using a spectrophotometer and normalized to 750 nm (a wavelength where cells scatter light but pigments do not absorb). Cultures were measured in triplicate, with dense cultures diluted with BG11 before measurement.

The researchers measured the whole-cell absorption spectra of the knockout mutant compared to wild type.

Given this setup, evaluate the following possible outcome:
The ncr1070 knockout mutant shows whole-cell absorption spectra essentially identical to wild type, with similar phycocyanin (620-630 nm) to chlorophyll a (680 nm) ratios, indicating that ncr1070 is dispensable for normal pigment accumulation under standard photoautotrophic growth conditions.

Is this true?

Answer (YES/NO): YES